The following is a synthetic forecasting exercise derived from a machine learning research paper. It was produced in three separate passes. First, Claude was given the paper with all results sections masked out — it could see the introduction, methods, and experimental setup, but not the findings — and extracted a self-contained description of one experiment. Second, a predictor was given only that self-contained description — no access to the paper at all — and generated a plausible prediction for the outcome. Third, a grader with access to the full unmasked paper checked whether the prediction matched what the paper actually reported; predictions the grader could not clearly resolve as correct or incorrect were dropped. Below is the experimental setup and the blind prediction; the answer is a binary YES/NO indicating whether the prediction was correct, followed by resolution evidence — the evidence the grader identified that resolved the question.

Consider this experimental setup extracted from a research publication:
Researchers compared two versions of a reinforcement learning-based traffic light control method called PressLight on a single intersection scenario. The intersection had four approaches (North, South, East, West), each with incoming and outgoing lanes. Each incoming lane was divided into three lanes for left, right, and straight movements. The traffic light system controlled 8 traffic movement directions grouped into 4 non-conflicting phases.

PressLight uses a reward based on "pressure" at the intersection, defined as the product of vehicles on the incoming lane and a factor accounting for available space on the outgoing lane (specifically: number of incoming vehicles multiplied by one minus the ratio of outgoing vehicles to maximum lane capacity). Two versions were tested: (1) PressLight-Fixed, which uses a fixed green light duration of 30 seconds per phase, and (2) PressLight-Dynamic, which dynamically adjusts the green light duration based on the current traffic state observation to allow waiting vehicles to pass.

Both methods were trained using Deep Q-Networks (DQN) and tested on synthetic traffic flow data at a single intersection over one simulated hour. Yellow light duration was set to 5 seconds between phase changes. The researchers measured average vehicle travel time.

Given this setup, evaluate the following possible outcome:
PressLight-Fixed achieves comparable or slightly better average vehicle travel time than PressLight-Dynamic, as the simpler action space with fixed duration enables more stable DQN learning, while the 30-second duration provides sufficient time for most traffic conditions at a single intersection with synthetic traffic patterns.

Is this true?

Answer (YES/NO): YES